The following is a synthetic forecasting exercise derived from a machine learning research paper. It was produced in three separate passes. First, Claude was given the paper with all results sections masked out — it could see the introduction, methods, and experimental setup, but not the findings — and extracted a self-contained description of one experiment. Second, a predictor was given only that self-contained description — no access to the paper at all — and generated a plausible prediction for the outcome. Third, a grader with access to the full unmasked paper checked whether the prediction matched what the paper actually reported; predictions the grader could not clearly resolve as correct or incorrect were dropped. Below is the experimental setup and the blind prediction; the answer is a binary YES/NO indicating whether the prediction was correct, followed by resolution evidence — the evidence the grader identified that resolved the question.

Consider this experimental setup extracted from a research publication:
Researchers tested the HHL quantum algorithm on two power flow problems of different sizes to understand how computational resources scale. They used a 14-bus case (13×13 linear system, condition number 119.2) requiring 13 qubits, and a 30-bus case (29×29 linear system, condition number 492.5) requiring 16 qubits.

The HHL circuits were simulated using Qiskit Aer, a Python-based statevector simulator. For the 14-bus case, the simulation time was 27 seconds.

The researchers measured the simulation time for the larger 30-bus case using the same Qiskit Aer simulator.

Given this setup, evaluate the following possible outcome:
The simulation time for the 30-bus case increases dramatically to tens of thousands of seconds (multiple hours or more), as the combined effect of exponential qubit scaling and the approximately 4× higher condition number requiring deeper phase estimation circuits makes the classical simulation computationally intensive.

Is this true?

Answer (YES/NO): NO